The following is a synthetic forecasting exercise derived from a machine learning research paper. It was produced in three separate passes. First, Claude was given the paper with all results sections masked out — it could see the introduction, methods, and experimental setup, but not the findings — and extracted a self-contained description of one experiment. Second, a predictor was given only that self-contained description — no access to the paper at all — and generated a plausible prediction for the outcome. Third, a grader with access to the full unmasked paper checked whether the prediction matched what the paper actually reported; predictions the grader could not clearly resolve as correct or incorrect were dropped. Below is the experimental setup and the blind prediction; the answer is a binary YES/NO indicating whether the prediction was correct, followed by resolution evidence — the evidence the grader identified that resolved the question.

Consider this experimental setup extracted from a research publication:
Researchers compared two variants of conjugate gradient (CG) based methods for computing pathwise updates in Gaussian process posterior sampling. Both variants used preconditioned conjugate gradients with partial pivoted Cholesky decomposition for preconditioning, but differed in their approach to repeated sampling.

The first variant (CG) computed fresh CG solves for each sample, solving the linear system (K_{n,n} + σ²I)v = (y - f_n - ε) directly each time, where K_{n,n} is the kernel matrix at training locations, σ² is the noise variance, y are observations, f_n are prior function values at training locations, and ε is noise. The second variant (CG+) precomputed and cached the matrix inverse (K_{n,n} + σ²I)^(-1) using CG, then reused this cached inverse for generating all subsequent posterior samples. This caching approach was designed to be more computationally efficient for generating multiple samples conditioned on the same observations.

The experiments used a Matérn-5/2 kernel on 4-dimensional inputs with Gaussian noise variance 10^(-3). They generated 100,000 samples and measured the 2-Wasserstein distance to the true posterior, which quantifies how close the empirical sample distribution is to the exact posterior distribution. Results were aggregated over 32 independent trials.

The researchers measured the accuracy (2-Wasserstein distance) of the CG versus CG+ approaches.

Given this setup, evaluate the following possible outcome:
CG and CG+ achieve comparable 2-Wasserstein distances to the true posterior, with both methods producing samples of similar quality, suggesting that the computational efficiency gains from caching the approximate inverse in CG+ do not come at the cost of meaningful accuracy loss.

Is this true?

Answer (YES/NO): NO